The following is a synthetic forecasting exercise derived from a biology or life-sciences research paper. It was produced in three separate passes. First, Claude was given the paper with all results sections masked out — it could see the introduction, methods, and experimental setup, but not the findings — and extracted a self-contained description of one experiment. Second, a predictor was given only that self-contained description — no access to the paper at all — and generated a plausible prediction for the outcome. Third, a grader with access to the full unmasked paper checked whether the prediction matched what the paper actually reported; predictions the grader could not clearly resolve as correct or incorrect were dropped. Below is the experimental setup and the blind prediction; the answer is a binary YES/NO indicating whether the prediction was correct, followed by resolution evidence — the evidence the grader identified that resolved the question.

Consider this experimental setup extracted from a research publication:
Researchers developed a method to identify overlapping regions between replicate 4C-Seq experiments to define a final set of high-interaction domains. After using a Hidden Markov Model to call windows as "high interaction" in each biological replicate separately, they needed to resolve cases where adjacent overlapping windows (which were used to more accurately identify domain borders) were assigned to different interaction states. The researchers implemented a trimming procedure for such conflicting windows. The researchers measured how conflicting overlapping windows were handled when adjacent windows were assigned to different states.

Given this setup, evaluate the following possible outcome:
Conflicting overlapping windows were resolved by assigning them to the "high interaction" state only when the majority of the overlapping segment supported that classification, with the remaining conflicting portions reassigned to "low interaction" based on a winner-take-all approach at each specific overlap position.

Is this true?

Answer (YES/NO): NO